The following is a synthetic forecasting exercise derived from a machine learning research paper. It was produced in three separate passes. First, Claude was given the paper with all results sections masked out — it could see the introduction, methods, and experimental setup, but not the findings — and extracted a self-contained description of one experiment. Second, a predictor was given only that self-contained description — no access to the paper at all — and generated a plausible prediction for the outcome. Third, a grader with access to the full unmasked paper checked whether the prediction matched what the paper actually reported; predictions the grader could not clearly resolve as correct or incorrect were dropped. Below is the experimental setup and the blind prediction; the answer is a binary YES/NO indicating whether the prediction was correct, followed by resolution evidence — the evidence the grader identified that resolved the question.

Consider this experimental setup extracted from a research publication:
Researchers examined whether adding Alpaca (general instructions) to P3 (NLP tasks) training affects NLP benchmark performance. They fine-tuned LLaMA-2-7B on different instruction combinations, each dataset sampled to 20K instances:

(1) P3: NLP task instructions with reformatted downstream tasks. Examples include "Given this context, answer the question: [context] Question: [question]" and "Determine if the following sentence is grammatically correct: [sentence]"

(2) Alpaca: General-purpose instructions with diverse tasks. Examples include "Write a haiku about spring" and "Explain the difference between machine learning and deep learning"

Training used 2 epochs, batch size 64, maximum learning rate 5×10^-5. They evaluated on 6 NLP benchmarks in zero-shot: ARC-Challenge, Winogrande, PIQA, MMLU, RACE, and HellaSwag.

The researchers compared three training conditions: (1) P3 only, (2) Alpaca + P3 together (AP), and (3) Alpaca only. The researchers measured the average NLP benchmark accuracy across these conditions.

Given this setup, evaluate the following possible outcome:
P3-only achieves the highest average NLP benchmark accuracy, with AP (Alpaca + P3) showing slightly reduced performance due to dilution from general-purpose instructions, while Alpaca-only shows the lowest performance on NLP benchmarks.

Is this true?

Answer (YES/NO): NO